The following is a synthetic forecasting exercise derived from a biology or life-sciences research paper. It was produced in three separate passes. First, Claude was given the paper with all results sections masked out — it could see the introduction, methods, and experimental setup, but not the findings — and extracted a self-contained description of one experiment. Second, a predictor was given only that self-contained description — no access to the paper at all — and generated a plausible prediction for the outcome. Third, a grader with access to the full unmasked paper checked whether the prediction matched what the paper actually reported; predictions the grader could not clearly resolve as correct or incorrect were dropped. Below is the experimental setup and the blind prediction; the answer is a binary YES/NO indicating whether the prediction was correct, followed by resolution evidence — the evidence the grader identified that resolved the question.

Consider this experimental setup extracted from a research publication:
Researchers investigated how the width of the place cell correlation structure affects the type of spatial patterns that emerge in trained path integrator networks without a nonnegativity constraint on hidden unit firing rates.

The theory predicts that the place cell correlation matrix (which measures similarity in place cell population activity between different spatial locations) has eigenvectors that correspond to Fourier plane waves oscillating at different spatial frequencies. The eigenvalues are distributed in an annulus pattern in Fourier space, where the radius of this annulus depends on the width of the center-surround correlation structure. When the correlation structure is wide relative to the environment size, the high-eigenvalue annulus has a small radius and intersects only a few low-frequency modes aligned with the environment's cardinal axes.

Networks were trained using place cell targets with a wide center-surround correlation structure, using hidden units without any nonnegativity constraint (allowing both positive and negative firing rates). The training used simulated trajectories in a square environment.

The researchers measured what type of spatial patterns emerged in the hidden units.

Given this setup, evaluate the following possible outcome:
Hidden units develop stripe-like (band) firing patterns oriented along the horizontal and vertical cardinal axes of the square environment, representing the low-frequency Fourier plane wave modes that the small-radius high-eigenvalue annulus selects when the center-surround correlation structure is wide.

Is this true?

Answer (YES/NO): NO